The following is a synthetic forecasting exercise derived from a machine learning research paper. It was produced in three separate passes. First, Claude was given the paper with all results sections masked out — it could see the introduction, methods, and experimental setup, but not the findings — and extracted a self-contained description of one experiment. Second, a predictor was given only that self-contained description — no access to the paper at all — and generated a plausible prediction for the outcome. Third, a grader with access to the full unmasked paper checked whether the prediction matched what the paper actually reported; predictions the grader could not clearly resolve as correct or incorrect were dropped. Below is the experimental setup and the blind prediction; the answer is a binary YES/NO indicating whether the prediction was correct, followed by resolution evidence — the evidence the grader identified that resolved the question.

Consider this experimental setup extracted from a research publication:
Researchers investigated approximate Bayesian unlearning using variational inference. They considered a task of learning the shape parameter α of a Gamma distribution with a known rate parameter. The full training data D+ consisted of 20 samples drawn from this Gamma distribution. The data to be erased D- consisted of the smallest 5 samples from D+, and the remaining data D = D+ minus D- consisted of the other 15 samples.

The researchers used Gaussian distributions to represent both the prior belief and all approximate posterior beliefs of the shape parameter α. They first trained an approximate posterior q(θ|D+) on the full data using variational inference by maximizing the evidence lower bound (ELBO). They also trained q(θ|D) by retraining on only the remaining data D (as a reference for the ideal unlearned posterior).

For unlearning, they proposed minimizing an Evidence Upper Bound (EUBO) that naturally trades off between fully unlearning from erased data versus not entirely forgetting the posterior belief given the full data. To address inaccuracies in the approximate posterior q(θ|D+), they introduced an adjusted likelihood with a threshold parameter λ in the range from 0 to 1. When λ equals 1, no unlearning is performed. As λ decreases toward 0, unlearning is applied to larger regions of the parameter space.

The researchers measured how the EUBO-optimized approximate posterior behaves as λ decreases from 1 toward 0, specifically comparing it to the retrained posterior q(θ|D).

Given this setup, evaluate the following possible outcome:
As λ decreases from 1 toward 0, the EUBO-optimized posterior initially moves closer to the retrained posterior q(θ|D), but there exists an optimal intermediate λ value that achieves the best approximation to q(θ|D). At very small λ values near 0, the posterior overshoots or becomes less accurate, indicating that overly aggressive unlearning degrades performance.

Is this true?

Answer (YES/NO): YES